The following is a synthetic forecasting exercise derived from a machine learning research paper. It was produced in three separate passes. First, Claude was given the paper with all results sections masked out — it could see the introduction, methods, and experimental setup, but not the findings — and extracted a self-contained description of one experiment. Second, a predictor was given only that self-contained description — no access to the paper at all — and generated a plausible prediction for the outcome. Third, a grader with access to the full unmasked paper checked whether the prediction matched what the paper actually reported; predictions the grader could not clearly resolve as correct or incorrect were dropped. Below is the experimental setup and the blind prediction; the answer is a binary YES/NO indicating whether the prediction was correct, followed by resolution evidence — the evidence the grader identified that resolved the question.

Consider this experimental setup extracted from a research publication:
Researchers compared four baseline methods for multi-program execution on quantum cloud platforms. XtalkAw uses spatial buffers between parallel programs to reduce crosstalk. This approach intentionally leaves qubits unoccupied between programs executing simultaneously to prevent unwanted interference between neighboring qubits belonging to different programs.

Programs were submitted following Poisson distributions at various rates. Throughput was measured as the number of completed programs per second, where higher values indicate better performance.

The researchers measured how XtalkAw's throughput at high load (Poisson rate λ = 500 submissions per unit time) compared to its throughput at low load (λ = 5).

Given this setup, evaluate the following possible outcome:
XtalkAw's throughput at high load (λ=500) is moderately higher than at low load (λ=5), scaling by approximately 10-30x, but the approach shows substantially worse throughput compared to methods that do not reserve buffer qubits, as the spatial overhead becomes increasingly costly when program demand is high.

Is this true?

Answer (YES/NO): NO